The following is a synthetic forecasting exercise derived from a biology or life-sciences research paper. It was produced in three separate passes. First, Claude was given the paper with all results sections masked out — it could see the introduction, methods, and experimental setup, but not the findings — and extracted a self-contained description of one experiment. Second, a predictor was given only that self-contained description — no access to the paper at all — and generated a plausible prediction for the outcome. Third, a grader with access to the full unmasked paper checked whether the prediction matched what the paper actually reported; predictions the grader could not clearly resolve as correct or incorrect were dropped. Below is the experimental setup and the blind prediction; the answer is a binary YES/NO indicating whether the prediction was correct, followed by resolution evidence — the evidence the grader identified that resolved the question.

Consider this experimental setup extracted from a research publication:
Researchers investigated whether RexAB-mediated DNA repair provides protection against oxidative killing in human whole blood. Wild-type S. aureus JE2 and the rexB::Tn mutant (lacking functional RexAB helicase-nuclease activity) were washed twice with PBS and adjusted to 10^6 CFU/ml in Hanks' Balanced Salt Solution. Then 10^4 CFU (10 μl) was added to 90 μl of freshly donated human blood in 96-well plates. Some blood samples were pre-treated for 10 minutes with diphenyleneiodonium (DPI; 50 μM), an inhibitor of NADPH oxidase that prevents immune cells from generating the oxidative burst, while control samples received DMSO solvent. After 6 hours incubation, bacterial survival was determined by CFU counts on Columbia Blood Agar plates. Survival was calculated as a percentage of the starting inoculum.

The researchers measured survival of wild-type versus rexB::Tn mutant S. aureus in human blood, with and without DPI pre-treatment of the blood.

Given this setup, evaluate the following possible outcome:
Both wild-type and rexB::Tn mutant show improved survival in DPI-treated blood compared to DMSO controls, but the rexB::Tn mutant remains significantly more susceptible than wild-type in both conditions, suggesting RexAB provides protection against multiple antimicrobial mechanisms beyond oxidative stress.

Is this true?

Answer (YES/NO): NO